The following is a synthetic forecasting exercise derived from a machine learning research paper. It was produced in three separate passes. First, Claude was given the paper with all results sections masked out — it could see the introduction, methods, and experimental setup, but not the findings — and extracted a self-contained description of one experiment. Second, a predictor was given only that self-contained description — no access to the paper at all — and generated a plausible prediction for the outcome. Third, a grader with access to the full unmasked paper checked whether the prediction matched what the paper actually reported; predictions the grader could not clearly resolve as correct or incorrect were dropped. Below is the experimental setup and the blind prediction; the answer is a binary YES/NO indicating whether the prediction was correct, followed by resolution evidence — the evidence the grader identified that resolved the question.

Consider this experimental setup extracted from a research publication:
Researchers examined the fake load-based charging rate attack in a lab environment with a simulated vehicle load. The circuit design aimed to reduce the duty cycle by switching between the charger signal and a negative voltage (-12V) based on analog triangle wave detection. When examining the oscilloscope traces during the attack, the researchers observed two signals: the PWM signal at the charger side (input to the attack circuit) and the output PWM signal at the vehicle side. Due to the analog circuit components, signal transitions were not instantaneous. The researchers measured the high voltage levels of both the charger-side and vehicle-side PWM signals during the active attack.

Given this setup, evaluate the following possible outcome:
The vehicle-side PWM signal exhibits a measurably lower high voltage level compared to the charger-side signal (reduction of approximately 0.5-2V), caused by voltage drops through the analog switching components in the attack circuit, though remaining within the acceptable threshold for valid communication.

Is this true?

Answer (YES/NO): NO